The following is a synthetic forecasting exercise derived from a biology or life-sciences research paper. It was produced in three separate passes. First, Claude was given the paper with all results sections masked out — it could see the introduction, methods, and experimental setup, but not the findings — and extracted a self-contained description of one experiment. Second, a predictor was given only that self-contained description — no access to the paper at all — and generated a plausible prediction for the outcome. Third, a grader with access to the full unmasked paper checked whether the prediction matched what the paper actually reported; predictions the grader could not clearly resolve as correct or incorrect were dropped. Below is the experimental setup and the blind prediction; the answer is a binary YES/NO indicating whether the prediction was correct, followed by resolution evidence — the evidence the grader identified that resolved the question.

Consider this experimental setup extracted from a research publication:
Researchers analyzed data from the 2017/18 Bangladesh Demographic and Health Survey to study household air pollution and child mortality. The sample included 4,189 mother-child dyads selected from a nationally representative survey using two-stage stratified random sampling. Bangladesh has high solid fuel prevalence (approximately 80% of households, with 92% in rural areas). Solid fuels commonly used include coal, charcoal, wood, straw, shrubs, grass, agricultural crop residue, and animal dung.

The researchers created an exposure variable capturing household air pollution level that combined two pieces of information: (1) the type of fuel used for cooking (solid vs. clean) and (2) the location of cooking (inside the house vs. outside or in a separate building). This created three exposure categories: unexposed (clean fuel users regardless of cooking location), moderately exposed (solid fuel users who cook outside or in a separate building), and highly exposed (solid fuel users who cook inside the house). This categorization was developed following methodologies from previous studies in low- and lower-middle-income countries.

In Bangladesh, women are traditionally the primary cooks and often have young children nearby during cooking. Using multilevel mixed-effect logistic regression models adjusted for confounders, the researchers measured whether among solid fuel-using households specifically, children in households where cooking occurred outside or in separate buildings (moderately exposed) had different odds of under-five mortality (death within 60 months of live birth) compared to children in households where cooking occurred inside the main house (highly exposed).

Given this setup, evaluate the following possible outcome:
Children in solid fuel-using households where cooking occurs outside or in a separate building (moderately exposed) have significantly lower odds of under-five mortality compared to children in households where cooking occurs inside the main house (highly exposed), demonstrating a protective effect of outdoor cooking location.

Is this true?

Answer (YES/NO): NO